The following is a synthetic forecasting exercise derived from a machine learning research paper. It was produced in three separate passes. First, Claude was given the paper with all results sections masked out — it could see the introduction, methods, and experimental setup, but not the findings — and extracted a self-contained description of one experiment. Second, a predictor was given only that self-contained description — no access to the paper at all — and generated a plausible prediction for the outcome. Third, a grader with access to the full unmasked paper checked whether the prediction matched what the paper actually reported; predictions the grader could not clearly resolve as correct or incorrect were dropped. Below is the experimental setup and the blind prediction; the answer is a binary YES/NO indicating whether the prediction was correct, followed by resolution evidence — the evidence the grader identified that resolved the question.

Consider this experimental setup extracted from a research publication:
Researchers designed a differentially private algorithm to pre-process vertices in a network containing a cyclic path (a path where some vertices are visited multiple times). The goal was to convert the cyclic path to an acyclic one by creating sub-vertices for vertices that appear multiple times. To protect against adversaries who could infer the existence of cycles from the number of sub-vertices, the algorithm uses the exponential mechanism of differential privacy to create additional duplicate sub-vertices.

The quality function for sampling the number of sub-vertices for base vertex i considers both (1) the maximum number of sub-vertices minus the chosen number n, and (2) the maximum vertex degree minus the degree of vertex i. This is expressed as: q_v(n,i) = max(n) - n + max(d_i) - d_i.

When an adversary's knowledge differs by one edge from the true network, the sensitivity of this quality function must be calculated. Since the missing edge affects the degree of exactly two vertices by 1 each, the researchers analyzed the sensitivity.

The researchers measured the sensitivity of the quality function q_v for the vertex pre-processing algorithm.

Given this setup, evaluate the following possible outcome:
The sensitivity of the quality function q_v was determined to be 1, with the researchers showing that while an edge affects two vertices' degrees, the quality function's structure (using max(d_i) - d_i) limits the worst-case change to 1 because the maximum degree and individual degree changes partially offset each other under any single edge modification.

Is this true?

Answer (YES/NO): YES